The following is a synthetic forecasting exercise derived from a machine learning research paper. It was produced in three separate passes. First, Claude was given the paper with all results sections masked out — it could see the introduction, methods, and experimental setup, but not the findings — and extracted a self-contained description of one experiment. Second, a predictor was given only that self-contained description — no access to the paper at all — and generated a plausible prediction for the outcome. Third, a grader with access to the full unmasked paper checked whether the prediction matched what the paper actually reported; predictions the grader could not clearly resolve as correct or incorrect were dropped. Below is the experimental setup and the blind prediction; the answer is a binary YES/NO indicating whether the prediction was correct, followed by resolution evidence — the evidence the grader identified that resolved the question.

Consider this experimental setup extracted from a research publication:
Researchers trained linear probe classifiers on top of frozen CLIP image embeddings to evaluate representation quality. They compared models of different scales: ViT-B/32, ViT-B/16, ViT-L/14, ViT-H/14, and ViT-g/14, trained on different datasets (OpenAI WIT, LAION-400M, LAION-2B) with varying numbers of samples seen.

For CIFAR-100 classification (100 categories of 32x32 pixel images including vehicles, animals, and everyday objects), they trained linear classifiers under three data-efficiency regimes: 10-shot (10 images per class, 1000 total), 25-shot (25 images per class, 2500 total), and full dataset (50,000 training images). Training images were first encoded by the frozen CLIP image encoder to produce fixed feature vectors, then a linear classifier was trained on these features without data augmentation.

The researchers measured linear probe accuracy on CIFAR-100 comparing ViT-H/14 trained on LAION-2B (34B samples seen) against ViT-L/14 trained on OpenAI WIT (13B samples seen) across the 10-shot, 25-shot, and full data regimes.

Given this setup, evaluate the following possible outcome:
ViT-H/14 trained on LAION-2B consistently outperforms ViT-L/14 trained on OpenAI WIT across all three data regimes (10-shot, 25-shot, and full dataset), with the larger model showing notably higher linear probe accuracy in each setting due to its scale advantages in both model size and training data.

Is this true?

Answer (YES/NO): YES